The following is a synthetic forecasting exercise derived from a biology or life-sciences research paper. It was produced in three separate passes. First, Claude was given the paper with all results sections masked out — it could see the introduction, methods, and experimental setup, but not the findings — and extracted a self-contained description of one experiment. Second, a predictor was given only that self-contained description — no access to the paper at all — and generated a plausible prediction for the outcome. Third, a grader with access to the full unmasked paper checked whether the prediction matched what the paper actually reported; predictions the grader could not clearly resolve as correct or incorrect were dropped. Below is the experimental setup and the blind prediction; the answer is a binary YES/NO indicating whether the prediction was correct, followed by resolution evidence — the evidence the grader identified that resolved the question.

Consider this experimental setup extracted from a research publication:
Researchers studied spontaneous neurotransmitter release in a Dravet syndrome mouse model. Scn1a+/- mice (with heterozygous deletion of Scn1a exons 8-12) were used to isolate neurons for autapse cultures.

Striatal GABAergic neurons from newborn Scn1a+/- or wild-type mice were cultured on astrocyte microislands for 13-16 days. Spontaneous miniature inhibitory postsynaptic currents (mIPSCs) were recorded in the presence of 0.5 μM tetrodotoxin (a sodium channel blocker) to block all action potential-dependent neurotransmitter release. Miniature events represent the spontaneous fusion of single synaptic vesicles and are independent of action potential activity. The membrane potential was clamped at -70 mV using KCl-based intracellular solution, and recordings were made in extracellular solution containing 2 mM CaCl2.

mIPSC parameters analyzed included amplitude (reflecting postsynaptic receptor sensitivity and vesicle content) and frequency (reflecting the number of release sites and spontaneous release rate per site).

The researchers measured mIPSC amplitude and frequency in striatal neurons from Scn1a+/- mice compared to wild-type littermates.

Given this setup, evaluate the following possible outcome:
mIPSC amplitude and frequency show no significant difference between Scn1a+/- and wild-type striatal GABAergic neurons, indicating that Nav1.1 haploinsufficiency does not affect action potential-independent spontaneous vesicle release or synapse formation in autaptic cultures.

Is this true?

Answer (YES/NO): YES